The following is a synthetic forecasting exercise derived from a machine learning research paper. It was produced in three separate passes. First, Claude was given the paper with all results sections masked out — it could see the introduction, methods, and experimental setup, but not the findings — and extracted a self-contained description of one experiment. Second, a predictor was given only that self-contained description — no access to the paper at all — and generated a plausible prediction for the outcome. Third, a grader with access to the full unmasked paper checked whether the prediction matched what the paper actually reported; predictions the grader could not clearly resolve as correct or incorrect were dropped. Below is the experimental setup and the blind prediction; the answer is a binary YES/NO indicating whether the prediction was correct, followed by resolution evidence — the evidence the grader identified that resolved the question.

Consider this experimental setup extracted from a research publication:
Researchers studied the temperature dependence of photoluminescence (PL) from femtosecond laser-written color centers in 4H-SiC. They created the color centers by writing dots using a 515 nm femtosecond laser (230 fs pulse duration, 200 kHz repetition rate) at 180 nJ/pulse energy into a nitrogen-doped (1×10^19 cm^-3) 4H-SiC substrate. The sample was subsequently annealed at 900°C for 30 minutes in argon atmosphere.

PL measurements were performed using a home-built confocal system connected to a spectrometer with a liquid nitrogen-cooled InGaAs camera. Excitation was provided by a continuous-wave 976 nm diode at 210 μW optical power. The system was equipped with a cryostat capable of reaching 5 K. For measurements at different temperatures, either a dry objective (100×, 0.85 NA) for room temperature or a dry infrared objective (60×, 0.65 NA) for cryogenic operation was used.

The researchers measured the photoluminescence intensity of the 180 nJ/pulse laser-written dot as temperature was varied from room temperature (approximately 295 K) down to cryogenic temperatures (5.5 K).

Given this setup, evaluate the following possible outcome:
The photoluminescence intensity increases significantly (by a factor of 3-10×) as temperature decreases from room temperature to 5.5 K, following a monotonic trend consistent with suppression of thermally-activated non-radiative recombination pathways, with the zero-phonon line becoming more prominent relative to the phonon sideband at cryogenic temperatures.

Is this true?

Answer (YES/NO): NO